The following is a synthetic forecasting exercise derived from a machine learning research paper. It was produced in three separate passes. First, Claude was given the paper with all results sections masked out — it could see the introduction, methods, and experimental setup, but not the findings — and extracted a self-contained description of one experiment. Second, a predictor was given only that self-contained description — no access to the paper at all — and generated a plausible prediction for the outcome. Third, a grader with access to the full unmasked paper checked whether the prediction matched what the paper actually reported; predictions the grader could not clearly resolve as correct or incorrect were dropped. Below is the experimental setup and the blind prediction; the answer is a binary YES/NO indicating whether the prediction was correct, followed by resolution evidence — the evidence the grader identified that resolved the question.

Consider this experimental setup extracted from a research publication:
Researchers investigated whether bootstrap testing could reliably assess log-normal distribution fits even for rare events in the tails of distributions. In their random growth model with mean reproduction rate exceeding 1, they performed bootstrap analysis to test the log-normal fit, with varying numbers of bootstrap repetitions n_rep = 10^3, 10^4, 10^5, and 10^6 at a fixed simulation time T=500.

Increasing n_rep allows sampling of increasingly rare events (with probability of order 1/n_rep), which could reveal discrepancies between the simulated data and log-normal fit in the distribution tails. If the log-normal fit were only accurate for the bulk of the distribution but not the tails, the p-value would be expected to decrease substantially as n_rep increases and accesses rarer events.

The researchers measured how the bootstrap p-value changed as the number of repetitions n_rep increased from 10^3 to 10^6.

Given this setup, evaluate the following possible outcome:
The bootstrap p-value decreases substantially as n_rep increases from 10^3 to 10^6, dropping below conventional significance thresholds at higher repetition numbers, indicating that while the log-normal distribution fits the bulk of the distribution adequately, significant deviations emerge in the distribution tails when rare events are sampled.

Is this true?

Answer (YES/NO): NO